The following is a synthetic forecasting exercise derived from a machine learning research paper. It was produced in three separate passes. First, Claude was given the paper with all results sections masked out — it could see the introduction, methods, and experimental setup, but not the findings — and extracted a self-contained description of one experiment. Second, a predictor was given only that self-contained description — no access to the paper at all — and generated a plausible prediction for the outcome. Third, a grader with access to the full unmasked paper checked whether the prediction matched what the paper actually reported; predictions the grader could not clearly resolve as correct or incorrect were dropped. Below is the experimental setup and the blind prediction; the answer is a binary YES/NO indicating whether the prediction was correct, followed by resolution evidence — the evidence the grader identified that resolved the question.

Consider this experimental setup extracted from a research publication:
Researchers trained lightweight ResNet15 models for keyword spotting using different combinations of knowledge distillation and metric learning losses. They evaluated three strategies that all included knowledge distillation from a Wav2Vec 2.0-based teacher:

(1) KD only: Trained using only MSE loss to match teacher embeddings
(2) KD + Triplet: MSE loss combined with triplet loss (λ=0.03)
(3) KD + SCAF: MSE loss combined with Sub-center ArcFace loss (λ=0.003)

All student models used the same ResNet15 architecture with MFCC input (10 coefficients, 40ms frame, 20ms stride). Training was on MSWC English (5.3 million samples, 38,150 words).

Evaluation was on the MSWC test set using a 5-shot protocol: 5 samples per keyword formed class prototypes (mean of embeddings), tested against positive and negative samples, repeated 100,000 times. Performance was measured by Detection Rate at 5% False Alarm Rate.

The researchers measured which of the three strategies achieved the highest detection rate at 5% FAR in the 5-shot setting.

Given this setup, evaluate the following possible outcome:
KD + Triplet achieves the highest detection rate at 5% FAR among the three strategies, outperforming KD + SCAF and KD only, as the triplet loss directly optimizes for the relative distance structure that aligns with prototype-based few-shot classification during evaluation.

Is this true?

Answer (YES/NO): YES